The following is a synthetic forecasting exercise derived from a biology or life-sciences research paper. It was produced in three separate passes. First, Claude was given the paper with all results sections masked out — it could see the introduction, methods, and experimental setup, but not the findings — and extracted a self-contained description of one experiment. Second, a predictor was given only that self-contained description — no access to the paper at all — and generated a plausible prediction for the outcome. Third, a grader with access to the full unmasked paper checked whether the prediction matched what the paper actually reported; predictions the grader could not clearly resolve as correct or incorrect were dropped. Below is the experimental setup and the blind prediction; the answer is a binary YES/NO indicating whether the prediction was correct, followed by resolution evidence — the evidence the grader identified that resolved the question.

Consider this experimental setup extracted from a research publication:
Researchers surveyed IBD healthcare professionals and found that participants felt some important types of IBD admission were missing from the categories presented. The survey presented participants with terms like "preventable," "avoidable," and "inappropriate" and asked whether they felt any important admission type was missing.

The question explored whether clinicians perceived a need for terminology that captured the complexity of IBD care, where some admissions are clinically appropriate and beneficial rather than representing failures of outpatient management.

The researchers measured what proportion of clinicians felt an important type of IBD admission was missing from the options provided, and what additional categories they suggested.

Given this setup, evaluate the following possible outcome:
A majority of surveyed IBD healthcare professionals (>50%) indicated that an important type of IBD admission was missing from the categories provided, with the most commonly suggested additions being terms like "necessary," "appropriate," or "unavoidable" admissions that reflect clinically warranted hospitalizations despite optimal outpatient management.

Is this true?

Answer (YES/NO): NO